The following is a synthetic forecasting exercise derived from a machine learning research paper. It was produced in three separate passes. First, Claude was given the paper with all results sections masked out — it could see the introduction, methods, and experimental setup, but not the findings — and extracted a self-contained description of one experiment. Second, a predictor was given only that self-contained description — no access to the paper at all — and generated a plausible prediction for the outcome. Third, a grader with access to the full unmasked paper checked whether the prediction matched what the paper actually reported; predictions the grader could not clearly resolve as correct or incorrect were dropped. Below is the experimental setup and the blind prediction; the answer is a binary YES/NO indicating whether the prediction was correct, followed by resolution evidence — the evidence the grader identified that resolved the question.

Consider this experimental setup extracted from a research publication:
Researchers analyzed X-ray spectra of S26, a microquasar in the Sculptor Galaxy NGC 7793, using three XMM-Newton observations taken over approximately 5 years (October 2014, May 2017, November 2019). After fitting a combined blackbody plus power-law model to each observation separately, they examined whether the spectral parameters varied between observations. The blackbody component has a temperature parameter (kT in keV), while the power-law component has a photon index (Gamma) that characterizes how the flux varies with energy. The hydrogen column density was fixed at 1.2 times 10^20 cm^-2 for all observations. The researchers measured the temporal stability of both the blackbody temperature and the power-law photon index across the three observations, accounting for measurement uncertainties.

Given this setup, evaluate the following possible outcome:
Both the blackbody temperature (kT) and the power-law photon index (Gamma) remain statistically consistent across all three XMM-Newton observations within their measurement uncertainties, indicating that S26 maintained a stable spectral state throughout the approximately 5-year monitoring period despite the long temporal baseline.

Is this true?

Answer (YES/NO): NO